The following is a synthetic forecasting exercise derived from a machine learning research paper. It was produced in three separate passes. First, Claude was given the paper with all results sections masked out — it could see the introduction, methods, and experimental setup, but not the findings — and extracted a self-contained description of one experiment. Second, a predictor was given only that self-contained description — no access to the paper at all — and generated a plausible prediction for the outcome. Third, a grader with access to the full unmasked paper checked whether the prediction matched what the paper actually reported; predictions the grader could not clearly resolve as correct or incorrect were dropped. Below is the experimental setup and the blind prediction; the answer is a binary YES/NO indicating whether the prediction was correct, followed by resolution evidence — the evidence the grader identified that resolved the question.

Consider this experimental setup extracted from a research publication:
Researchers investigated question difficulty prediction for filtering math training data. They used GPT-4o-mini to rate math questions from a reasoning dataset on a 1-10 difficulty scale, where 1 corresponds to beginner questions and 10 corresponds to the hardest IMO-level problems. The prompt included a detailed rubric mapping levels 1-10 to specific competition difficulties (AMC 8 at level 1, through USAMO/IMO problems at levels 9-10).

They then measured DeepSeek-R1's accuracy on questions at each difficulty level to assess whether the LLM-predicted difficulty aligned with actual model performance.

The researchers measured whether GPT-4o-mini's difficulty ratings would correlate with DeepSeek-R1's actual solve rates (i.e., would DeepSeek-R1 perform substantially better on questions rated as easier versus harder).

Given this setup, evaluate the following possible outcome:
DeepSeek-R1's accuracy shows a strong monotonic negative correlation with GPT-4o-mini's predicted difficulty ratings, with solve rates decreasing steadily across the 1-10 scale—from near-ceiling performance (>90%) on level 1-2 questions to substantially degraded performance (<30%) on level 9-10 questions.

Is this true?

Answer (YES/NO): NO